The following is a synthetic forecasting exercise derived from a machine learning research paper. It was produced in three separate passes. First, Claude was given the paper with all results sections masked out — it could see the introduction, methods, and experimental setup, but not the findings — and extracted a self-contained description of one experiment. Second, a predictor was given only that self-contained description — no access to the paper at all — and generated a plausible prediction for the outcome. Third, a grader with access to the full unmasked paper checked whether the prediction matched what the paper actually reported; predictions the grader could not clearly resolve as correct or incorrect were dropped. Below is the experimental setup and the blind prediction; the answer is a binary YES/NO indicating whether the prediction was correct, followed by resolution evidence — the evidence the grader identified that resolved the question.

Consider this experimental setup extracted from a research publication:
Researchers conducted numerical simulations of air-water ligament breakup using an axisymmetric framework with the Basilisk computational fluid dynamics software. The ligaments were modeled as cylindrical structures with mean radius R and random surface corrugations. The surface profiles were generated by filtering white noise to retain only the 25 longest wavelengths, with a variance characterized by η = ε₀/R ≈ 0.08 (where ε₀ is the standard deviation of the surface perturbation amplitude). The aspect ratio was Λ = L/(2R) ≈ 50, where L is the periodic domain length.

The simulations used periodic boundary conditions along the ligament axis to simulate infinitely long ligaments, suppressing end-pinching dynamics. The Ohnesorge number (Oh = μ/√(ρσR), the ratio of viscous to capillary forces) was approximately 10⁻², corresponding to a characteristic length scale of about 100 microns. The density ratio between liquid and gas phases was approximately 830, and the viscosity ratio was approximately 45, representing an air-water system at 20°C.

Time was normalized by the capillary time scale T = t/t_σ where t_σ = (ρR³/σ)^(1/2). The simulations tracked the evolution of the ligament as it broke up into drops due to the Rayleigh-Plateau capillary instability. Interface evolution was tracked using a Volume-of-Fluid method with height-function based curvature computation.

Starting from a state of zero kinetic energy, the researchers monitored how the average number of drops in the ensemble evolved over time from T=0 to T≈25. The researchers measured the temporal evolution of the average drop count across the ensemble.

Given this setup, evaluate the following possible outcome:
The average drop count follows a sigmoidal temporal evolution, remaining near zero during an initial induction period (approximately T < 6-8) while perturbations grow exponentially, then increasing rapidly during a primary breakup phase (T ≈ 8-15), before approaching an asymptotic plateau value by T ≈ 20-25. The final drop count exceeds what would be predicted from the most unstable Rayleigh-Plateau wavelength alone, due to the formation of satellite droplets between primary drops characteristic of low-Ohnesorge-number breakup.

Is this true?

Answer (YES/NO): NO